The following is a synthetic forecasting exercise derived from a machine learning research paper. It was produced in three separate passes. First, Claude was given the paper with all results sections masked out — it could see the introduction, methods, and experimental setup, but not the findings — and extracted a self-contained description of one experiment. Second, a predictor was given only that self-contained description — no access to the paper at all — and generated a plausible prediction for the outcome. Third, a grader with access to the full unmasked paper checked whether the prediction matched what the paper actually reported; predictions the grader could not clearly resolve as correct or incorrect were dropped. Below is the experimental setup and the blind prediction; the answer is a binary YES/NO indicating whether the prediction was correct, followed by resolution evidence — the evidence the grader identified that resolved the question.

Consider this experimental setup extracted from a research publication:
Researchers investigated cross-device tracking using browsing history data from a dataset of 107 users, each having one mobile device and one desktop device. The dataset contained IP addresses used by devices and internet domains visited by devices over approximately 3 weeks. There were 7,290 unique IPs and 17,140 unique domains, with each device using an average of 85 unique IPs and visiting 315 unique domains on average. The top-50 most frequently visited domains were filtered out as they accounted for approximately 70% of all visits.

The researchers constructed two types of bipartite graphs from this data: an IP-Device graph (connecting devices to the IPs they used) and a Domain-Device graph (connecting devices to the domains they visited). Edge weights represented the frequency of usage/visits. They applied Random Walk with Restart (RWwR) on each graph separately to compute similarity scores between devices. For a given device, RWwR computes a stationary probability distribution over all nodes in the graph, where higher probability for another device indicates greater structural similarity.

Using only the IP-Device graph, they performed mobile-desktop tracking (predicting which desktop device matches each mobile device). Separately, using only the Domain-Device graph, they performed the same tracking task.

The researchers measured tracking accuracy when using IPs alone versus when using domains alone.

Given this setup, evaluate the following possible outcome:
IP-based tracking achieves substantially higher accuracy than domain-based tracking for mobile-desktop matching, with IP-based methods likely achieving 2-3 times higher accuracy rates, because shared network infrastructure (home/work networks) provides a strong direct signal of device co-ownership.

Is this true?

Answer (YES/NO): NO